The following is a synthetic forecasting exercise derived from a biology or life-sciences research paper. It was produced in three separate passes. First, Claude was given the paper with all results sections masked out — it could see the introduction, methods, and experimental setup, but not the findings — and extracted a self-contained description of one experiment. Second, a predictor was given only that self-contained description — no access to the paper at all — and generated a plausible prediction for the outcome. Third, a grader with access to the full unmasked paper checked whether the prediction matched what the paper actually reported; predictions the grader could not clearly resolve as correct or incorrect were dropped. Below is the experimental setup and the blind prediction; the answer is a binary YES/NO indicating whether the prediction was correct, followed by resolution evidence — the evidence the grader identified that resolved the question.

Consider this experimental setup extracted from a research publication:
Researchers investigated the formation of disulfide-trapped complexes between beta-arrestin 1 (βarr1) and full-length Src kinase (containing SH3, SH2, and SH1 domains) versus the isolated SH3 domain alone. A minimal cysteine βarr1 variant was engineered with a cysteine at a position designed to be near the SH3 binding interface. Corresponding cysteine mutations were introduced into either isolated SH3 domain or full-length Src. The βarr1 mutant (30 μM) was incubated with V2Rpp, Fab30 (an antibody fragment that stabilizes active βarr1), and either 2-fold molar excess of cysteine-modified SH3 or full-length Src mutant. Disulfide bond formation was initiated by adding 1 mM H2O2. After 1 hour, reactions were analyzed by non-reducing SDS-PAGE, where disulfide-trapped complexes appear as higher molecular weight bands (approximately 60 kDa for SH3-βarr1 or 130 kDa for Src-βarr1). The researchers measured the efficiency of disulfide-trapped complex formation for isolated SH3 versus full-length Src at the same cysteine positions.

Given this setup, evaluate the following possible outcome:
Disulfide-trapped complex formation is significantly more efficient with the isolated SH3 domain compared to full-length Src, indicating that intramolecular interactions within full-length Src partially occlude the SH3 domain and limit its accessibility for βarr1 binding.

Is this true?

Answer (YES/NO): NO